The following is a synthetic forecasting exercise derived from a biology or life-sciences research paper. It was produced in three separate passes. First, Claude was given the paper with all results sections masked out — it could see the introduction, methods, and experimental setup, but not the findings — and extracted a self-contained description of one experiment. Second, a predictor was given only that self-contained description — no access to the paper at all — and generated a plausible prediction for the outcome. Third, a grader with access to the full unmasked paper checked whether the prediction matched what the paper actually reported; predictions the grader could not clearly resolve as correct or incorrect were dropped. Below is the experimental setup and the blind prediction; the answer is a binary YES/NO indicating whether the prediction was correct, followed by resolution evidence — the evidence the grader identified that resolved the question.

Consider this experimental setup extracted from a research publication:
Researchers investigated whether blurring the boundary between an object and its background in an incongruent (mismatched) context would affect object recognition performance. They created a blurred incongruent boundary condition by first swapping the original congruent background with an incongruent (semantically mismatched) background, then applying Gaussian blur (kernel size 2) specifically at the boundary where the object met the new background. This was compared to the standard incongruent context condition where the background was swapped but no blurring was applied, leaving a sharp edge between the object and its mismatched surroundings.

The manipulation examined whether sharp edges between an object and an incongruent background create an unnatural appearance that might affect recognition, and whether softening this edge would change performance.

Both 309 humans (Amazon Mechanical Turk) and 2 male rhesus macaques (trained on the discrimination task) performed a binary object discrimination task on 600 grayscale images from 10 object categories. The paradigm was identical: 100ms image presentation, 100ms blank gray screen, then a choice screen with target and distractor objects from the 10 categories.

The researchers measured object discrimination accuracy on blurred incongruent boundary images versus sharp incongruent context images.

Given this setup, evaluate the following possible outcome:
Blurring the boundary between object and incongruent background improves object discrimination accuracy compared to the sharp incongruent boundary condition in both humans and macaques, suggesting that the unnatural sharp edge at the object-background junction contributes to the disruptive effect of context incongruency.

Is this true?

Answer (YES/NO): NO